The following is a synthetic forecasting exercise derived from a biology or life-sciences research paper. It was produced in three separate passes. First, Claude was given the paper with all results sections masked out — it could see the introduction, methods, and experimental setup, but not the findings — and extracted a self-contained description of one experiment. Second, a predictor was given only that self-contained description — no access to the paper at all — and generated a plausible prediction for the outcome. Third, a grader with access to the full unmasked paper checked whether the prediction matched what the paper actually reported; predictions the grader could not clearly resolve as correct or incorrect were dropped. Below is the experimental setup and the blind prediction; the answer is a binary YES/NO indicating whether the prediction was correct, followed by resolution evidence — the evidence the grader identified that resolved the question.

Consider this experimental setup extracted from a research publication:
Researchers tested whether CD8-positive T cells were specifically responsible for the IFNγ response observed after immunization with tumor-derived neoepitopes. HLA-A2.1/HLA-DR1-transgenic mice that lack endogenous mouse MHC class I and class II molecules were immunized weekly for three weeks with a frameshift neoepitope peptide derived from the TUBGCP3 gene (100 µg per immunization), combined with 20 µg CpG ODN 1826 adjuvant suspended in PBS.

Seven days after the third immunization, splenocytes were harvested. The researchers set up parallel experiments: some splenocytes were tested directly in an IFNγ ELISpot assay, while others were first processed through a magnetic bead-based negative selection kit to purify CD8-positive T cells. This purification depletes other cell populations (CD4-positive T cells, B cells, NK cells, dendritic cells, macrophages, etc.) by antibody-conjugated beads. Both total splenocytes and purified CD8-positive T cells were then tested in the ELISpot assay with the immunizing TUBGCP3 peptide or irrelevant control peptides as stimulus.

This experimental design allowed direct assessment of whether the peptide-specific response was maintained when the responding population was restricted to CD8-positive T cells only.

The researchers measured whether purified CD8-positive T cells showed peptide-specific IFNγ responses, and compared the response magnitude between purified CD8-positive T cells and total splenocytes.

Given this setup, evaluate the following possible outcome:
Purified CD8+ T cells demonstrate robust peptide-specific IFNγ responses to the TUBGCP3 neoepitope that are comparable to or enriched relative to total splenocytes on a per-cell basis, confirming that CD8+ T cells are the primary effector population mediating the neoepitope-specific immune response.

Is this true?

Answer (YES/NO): NO